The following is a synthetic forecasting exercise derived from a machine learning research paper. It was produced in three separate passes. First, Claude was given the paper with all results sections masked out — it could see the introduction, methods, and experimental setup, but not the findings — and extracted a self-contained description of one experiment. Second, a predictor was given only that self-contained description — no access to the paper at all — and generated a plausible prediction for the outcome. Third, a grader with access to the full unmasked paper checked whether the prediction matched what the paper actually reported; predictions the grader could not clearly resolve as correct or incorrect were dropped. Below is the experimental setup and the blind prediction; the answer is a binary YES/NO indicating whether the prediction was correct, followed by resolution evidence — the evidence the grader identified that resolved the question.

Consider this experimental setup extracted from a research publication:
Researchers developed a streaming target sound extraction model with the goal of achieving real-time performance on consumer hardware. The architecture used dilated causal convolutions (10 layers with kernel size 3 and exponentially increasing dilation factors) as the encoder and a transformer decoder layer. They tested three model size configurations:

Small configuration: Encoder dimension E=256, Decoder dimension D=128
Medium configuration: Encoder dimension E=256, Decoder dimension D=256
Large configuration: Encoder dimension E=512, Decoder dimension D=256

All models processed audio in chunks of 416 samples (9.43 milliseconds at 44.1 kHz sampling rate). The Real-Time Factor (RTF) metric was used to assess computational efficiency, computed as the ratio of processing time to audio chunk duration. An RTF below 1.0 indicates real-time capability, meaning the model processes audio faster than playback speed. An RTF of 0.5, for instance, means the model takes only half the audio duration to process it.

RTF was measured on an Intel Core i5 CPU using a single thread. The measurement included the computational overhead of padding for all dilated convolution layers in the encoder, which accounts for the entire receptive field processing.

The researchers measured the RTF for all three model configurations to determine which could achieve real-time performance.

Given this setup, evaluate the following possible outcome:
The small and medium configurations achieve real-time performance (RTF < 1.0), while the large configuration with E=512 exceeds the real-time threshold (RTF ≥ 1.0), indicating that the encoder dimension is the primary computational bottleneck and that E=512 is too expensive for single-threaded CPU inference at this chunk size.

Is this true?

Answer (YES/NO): NO